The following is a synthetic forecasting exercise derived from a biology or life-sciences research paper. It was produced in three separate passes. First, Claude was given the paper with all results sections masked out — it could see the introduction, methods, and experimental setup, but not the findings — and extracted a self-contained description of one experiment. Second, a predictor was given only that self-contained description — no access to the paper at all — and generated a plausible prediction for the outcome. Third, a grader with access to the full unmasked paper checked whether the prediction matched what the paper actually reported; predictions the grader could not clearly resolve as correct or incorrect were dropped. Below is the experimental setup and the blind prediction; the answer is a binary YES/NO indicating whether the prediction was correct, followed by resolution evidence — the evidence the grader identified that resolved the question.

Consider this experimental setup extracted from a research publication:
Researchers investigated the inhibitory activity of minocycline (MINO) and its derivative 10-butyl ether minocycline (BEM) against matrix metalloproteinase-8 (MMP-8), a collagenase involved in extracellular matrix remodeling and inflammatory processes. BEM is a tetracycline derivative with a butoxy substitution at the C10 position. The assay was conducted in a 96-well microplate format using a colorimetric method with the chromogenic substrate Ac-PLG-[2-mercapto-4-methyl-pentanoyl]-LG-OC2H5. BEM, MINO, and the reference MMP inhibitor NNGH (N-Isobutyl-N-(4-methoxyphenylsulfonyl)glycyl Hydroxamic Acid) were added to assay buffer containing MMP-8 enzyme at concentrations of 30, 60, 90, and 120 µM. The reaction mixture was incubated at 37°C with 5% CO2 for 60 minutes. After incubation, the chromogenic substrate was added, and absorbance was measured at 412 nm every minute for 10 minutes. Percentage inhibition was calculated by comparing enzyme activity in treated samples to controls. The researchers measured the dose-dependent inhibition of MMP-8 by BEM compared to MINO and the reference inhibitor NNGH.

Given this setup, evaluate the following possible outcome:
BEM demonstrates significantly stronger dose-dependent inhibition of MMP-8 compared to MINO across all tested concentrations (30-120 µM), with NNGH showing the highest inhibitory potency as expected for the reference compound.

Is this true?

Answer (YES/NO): NO